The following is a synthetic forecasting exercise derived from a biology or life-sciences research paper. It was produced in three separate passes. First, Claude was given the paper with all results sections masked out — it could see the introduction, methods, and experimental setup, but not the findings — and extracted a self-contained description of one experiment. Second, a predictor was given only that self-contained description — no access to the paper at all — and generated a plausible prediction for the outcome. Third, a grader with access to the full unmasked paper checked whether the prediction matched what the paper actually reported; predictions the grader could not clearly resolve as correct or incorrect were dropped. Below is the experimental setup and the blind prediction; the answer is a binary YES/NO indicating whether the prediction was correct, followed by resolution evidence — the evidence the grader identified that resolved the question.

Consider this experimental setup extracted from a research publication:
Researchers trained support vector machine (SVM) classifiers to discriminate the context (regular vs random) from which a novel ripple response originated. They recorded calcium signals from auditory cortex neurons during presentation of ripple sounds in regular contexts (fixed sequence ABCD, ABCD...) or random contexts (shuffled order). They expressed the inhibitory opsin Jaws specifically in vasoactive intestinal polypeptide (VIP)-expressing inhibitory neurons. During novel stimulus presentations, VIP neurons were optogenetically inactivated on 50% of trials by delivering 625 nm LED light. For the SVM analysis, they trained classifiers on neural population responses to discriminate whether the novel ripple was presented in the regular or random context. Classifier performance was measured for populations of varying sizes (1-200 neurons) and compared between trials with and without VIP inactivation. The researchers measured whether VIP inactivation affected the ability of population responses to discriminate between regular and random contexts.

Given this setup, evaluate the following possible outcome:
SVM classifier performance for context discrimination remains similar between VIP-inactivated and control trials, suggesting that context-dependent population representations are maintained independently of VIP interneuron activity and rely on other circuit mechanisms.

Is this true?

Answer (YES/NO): NO